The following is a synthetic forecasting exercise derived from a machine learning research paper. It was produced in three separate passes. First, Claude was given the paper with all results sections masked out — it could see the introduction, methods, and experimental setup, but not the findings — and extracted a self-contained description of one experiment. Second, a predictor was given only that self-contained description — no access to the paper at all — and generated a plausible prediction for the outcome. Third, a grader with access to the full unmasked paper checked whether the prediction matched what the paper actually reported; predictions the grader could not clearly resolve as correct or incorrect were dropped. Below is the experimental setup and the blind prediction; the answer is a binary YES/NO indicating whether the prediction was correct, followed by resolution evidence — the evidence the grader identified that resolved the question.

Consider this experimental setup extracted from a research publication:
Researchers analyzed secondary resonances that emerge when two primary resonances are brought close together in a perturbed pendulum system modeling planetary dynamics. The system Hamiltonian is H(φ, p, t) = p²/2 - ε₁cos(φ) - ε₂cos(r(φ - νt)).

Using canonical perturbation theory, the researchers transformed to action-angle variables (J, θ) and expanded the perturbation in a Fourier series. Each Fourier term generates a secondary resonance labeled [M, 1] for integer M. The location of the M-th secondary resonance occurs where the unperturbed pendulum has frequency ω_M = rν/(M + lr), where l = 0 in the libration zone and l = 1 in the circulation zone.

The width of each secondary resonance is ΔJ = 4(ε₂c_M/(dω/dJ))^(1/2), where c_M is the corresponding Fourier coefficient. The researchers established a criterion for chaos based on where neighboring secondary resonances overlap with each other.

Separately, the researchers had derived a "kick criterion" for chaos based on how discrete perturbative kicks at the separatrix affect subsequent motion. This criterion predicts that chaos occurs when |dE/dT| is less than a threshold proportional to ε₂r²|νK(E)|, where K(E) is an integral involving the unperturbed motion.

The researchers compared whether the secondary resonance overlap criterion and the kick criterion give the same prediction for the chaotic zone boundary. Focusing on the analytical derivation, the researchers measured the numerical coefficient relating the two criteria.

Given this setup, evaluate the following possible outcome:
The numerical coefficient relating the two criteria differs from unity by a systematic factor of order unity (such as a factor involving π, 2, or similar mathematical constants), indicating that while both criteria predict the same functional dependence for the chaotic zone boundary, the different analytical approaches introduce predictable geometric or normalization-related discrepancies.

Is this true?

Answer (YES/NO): YES